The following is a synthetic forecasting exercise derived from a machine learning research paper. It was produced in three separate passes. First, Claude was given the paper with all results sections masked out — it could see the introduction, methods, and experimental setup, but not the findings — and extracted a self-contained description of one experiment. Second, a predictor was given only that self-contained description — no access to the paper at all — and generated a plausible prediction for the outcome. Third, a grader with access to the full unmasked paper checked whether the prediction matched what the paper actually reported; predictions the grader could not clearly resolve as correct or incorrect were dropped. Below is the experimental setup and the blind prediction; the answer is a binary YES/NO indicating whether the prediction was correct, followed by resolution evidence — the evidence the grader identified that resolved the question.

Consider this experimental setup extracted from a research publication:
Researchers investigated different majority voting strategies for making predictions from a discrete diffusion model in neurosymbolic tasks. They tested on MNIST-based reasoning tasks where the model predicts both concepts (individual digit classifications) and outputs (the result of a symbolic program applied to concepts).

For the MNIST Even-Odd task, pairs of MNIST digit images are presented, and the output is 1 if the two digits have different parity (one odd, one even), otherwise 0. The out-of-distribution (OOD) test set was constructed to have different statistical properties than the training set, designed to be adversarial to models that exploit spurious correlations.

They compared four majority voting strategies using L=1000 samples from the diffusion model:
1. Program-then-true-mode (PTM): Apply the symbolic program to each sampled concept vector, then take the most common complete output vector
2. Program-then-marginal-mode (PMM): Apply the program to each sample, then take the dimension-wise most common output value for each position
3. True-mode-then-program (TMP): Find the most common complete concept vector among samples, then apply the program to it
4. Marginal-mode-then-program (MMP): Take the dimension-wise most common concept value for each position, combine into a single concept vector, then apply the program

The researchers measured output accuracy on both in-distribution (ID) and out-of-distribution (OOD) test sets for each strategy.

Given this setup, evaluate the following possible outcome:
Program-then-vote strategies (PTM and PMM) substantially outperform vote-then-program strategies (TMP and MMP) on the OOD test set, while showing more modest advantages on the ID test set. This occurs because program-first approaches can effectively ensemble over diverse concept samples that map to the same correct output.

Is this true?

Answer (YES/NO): NO